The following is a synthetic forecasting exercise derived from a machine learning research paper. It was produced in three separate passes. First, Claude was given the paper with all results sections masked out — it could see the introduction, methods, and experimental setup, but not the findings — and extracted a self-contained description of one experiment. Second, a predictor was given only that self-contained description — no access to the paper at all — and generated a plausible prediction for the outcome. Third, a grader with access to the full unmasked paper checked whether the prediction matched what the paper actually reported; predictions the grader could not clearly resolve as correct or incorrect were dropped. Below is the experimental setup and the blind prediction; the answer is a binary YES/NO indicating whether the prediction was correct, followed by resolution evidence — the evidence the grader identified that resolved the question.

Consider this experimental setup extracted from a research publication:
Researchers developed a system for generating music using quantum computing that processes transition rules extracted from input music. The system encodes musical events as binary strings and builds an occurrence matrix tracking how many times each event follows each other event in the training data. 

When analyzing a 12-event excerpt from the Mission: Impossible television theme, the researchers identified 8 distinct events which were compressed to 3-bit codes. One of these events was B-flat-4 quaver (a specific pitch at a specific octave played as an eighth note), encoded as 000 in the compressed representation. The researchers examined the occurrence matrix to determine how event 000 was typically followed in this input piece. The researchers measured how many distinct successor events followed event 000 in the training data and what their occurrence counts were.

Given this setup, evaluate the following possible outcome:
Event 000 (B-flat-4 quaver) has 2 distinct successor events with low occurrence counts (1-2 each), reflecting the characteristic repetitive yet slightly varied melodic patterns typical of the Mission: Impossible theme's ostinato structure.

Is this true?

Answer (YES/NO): NO